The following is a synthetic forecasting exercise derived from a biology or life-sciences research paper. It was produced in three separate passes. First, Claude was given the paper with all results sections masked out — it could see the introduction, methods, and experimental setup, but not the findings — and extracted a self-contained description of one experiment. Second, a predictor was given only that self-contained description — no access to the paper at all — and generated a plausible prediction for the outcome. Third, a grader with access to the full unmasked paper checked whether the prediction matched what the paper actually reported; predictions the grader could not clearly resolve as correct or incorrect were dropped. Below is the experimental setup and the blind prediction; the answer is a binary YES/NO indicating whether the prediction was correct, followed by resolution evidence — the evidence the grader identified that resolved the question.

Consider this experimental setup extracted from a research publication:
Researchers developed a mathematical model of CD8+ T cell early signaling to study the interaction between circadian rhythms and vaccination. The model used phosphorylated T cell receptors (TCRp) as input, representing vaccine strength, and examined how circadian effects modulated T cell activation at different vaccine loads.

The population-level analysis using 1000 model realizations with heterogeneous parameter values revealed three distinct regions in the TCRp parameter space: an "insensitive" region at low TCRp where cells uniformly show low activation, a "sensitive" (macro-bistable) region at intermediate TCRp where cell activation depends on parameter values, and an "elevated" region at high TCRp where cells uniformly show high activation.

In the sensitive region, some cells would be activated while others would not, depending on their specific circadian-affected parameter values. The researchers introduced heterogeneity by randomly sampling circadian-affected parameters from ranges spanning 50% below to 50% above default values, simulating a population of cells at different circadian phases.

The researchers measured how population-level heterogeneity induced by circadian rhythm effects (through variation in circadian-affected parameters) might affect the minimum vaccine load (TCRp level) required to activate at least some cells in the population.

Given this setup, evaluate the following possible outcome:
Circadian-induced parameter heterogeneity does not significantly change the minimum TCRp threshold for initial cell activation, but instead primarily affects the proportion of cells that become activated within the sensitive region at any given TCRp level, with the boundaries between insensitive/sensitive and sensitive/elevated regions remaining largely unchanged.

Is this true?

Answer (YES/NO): NO